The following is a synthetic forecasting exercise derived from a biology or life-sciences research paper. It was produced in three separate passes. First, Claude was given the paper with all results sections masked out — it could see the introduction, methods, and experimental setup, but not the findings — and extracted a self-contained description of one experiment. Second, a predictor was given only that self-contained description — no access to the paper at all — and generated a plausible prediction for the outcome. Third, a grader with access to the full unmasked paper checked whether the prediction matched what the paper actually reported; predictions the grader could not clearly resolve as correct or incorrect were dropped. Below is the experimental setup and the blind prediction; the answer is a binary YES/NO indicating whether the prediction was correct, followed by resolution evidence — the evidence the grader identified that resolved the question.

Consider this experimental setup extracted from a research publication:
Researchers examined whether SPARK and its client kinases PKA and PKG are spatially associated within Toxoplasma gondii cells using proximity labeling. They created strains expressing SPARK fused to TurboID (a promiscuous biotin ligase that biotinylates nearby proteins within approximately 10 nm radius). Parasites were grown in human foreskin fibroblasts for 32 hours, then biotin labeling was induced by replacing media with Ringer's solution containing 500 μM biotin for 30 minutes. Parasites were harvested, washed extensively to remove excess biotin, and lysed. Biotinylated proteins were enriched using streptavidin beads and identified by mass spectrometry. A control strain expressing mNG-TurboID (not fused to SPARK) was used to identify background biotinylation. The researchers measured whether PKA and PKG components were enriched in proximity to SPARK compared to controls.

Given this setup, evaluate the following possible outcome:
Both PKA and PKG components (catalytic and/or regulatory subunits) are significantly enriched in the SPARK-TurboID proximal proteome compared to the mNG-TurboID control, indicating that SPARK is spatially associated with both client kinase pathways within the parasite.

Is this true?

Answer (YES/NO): NO